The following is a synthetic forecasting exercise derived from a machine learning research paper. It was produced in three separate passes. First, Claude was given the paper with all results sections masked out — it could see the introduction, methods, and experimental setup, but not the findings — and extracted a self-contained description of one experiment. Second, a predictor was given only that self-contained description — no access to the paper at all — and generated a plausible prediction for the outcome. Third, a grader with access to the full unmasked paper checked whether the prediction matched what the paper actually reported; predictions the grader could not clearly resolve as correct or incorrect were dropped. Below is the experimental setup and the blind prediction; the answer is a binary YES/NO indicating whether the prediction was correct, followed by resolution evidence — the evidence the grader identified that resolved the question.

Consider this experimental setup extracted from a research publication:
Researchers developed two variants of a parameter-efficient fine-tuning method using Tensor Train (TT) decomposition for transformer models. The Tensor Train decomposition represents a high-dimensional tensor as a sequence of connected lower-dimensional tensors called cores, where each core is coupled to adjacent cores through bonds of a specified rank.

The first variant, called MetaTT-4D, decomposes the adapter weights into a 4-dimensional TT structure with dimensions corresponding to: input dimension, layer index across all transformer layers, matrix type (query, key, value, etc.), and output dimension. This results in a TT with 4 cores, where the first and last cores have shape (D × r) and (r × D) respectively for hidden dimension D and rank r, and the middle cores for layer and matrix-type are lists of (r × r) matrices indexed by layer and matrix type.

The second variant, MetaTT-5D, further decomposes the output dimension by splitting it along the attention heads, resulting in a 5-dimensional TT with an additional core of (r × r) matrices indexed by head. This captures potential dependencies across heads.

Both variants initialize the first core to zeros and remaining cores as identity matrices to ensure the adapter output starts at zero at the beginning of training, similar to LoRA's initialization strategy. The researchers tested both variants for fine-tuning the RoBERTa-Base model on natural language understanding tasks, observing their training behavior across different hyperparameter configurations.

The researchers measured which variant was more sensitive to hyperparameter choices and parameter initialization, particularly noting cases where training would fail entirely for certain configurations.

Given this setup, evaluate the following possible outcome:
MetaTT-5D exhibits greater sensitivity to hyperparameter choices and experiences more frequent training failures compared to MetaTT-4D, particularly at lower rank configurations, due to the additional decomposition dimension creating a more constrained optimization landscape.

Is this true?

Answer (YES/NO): NO